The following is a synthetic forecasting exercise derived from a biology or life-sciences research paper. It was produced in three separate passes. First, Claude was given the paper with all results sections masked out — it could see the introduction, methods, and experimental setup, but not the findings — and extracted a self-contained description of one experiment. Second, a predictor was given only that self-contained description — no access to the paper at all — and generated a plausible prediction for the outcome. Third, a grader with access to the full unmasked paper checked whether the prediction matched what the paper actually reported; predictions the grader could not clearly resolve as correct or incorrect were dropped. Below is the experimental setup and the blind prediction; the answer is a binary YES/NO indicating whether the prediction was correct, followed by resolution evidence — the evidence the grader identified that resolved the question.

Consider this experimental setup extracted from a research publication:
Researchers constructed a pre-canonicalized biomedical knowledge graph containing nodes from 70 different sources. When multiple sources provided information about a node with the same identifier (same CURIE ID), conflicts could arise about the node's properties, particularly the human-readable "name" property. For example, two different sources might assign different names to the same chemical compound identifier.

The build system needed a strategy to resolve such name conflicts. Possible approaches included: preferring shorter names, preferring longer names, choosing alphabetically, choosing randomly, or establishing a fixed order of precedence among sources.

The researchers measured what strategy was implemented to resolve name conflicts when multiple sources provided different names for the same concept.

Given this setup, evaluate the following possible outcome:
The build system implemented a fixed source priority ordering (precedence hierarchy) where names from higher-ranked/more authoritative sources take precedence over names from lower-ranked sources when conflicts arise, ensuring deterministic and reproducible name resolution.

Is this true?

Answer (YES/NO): YES